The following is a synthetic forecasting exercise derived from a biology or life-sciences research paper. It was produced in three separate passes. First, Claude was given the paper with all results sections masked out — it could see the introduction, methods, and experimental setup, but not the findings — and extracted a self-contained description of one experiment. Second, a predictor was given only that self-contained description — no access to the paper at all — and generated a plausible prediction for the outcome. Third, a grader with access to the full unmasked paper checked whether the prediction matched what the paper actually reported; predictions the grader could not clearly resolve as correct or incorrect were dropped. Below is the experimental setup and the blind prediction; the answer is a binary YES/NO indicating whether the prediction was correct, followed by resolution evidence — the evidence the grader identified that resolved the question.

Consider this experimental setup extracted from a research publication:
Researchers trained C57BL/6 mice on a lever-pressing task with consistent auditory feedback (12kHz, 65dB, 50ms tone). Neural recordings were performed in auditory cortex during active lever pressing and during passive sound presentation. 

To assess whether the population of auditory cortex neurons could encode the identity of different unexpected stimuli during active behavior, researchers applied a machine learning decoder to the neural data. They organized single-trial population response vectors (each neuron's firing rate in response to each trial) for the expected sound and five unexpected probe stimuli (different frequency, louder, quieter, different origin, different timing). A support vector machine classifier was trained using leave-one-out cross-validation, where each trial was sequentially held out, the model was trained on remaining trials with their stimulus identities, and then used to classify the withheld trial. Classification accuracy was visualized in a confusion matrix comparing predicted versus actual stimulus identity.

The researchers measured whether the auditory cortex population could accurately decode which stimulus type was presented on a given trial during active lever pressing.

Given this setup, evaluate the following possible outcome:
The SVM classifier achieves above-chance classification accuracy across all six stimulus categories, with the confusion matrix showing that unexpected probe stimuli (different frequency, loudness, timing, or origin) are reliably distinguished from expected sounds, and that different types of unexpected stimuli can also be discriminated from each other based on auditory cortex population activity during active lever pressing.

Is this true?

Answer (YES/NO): YES